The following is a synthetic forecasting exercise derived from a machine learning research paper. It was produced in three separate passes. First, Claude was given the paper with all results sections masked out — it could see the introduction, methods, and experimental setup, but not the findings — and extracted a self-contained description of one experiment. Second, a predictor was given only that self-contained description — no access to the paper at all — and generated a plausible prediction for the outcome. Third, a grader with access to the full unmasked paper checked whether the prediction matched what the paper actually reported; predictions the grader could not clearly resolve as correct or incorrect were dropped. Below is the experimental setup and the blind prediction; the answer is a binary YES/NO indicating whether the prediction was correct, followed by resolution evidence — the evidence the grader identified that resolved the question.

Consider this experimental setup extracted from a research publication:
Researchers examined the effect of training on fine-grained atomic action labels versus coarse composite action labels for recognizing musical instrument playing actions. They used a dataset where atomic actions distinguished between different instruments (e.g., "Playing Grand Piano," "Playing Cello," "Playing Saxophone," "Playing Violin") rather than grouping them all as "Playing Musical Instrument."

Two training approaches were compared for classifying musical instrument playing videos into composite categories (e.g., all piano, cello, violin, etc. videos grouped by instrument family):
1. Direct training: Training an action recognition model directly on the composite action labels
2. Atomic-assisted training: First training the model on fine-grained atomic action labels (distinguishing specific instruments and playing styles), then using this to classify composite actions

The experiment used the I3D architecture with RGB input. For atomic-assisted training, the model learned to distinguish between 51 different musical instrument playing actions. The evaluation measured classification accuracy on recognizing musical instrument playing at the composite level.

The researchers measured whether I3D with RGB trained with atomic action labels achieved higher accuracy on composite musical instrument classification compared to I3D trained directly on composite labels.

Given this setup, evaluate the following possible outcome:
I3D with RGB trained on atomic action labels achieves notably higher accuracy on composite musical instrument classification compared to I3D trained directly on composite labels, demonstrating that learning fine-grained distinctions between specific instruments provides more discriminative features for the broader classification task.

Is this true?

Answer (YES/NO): YES